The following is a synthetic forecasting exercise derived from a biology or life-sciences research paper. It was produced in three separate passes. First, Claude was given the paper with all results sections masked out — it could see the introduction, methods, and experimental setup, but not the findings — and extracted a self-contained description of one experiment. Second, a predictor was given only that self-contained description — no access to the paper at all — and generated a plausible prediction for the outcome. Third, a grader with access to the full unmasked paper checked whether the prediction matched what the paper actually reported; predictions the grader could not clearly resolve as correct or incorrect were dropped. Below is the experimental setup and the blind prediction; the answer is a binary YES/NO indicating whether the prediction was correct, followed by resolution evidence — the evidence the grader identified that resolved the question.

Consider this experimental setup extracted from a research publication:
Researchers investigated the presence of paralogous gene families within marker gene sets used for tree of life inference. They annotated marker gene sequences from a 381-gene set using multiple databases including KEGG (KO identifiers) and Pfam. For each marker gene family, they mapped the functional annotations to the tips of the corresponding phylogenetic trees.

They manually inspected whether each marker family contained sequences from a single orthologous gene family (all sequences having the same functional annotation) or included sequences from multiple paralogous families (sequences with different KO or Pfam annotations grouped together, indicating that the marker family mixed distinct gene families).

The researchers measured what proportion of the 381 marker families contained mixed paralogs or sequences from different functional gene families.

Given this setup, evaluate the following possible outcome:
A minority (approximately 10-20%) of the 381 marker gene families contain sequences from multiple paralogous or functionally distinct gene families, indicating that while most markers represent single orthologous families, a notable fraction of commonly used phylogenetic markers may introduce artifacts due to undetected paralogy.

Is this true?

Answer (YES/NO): NO